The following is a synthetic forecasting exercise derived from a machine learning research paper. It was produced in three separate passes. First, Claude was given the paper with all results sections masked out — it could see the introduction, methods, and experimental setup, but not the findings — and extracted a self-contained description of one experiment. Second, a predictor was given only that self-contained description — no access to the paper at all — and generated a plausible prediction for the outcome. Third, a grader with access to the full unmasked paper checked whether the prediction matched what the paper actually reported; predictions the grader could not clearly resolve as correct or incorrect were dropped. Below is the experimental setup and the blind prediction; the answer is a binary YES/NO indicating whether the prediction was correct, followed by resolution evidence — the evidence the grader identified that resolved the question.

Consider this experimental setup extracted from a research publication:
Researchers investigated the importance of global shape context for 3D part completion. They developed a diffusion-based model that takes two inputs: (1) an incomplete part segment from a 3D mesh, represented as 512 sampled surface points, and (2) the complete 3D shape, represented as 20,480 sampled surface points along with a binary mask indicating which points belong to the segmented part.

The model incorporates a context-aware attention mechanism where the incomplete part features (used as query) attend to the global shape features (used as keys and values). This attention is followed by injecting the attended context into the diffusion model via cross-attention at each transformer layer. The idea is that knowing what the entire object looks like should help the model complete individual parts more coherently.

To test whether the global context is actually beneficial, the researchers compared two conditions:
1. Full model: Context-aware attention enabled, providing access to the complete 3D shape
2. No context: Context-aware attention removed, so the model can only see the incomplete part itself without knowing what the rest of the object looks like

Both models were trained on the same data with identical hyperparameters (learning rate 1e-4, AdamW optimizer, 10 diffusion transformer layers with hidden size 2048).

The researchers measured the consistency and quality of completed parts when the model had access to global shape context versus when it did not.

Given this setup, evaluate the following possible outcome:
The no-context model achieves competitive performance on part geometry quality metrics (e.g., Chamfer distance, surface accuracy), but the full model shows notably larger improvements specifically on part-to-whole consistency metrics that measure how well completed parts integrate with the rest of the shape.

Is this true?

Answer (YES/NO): NO